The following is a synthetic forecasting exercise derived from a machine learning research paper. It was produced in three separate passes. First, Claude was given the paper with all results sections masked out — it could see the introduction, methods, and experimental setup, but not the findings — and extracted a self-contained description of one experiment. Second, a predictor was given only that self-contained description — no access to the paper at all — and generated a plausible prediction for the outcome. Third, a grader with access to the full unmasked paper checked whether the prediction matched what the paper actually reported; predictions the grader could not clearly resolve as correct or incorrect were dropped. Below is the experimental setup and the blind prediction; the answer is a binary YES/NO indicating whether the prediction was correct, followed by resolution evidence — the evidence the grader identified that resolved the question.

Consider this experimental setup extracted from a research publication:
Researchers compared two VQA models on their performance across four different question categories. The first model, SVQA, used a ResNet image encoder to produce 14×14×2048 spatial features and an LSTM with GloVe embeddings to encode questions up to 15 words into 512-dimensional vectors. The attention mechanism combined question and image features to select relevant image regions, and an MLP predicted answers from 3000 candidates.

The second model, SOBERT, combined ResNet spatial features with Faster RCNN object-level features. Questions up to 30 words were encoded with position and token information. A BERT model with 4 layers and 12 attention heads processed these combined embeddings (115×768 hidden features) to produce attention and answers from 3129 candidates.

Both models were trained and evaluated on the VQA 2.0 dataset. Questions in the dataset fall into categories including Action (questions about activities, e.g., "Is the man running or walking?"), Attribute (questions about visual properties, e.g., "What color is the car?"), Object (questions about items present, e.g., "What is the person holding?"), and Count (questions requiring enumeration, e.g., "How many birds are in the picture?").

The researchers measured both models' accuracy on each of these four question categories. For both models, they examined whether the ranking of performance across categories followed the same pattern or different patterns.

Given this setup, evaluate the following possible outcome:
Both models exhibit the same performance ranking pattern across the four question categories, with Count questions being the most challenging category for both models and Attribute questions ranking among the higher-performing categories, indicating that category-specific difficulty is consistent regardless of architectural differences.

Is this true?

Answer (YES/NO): YES